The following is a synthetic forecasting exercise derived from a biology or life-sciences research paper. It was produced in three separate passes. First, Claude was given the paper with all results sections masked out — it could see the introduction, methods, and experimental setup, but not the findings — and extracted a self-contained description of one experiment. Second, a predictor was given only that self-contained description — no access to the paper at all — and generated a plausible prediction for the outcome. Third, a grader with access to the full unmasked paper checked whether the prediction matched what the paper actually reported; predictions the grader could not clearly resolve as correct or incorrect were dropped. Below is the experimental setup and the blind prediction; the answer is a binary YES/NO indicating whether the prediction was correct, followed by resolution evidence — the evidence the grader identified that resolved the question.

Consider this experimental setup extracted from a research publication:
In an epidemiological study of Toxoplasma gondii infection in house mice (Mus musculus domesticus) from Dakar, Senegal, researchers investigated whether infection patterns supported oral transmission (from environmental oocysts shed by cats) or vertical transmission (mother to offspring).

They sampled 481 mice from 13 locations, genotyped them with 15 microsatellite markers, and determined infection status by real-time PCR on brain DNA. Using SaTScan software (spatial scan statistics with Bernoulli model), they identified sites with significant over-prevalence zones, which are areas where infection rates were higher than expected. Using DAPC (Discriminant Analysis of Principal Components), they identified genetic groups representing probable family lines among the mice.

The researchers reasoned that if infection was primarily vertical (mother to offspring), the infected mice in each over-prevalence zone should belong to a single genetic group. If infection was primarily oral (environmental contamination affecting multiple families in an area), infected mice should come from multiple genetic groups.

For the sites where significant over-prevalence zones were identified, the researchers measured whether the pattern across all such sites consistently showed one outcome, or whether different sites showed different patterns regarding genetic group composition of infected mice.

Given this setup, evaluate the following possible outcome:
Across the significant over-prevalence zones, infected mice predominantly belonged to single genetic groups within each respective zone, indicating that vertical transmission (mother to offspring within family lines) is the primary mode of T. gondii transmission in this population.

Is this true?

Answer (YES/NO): NO